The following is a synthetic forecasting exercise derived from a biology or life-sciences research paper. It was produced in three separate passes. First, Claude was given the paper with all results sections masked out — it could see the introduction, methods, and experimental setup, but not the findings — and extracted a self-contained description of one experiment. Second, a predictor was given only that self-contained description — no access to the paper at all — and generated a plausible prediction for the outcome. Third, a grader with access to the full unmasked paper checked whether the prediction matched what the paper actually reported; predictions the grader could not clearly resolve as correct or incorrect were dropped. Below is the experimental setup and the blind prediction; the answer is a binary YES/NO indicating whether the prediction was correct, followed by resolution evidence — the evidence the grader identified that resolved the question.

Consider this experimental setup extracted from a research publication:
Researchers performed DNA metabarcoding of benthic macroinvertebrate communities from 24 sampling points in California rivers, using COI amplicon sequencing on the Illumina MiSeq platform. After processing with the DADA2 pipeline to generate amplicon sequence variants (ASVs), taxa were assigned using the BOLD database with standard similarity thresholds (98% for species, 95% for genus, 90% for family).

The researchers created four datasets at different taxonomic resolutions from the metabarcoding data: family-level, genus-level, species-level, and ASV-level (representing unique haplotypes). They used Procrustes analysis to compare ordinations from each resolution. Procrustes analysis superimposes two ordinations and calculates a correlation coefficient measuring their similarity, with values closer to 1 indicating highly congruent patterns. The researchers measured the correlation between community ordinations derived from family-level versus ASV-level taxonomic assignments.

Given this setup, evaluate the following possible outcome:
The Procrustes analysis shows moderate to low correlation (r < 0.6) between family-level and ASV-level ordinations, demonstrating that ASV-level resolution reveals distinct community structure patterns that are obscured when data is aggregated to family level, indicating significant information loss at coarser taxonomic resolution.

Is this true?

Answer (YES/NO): NO